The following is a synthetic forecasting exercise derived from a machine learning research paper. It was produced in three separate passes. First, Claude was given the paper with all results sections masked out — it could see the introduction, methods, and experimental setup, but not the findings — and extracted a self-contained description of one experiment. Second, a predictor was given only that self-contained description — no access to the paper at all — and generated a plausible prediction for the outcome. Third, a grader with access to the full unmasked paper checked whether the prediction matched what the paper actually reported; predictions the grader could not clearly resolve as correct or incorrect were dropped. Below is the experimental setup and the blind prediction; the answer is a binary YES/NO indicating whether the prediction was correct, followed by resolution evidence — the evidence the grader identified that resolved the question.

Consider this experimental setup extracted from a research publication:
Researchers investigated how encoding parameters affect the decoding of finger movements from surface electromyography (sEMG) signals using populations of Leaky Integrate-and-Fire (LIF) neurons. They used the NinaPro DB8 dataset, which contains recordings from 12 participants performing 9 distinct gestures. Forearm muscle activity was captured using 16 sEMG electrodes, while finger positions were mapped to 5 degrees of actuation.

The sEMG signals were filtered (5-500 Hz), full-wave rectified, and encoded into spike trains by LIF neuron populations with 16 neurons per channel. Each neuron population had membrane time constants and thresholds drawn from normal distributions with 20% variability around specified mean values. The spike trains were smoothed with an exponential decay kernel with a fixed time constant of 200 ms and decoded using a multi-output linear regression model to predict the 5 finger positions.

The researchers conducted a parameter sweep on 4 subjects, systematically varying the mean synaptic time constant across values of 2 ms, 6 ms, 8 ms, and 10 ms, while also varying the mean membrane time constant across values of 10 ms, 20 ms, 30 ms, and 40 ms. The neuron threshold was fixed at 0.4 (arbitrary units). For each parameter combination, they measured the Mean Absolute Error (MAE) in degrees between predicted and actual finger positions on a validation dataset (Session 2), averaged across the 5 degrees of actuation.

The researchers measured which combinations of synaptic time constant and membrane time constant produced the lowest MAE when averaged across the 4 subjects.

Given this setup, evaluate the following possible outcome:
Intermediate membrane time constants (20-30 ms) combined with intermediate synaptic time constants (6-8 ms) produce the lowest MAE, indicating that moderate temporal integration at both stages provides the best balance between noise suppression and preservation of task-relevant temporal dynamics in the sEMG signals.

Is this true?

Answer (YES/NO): NO